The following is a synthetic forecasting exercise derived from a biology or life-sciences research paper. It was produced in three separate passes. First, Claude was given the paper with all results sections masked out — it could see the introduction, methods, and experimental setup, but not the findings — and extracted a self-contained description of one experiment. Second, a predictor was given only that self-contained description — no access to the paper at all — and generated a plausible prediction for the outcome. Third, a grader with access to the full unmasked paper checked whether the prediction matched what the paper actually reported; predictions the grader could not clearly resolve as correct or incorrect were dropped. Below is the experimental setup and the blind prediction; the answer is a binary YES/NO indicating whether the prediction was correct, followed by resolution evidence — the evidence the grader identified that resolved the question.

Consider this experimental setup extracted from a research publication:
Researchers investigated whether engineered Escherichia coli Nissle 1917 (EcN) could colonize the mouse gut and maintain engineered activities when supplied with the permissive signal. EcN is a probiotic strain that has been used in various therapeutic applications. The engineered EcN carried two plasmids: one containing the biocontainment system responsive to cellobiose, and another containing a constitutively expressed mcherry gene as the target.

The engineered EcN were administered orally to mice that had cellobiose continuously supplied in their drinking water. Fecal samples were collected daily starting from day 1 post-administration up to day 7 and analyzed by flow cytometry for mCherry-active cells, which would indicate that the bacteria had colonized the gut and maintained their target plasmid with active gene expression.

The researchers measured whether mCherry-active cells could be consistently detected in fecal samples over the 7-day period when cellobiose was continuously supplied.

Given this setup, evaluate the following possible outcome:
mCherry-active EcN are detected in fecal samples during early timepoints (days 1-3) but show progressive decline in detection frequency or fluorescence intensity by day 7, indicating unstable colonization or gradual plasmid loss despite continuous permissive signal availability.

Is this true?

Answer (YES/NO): NO